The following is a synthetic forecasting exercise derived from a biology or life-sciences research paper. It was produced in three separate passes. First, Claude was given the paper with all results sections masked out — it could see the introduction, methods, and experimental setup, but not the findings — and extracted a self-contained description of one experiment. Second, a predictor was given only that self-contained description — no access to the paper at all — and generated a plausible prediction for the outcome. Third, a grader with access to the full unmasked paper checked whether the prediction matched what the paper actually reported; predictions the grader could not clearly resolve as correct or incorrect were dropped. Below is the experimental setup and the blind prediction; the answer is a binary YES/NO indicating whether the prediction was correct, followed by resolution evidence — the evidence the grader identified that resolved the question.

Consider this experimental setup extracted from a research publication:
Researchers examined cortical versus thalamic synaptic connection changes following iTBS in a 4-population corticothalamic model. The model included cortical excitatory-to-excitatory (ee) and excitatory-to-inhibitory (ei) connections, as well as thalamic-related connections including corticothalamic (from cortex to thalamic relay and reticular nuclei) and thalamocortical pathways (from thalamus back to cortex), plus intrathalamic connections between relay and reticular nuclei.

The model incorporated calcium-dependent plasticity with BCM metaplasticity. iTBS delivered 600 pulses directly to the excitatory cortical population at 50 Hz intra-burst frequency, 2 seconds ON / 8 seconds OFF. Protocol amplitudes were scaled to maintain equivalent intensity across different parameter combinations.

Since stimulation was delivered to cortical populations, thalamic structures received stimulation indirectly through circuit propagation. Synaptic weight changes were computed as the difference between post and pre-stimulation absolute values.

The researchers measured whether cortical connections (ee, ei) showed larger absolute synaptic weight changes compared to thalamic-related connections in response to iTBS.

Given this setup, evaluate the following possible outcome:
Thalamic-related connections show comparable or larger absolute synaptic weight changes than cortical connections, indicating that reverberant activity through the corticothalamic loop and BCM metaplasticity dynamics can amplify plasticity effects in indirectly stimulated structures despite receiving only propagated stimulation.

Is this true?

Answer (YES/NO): YES